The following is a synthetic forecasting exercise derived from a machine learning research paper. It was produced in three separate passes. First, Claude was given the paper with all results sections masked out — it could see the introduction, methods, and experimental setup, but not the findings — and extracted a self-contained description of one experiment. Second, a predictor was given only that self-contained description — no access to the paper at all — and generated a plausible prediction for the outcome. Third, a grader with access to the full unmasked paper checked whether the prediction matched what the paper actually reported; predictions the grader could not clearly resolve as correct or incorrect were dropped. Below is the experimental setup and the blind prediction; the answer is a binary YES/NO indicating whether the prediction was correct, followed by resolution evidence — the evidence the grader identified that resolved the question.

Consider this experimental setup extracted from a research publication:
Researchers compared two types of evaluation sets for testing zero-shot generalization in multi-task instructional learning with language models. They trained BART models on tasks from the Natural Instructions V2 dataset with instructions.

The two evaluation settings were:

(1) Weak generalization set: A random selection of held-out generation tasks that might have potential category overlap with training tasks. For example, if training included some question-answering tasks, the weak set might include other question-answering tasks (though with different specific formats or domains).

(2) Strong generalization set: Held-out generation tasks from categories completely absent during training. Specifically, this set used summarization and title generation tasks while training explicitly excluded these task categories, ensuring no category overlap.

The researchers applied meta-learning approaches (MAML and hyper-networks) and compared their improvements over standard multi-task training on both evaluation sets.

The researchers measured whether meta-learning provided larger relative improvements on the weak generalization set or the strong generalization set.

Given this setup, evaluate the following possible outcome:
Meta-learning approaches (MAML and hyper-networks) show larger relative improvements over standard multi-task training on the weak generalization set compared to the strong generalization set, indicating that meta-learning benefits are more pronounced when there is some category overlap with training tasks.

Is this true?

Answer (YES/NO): NO